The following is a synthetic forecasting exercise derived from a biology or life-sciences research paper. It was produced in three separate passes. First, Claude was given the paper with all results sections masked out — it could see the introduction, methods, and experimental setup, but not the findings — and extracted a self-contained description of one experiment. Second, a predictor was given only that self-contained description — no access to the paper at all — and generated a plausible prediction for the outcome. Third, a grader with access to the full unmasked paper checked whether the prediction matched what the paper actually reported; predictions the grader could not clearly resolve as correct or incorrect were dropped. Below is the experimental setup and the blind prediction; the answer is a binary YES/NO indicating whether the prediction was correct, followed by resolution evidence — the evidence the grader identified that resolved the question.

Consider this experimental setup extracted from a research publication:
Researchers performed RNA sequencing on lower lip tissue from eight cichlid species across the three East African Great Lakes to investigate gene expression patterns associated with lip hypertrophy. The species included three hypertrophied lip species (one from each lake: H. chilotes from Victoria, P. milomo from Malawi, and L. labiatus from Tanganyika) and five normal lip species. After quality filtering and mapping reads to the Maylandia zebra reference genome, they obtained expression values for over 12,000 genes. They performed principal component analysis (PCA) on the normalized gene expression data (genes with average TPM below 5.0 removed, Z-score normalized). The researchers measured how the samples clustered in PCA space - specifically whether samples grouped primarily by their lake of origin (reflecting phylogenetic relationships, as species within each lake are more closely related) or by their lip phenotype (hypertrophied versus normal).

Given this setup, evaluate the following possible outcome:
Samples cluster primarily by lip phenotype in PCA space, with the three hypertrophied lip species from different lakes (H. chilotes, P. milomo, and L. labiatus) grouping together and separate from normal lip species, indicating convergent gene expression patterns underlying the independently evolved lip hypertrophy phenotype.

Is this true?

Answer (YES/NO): NO